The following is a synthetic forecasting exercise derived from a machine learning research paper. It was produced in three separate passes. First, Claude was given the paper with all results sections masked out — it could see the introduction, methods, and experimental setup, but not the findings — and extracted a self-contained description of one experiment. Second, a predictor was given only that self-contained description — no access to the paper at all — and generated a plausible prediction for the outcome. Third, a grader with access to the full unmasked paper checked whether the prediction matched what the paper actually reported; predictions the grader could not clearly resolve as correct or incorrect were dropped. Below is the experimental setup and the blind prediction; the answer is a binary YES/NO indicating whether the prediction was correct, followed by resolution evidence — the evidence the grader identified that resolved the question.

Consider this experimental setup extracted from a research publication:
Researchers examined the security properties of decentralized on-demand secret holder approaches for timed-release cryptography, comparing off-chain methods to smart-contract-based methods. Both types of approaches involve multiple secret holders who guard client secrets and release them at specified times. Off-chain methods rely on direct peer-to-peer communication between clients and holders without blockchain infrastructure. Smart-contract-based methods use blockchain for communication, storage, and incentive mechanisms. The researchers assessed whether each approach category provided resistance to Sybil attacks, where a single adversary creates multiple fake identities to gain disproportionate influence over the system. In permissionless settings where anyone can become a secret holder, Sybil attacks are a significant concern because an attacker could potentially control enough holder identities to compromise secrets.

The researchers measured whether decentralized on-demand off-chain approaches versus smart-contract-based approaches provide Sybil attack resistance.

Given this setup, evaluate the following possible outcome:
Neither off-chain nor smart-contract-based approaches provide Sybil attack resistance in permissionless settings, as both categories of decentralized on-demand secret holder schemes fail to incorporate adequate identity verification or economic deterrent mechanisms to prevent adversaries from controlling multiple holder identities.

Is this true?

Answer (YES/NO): NO